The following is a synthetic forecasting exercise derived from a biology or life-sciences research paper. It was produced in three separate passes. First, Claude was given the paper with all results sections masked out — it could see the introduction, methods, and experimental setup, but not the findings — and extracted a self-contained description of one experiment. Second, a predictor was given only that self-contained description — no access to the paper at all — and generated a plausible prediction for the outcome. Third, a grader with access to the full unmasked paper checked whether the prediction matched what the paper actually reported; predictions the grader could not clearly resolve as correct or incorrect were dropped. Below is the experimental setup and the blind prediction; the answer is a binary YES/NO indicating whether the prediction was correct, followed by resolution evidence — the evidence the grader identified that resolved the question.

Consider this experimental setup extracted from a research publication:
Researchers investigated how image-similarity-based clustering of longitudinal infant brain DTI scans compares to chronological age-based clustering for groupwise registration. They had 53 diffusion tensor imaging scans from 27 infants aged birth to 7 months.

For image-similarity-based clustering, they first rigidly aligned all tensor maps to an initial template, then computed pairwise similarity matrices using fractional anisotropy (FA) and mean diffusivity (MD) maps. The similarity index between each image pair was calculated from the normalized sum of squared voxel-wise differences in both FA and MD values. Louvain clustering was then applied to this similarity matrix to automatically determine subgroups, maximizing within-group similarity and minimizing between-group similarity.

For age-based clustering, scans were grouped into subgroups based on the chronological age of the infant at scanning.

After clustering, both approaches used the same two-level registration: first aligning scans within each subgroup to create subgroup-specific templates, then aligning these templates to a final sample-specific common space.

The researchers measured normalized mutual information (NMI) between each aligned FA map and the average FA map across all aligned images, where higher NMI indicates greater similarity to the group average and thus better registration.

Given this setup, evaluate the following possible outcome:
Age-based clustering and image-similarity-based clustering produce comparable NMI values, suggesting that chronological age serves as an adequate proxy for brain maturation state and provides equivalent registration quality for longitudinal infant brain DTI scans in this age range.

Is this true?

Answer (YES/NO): YES